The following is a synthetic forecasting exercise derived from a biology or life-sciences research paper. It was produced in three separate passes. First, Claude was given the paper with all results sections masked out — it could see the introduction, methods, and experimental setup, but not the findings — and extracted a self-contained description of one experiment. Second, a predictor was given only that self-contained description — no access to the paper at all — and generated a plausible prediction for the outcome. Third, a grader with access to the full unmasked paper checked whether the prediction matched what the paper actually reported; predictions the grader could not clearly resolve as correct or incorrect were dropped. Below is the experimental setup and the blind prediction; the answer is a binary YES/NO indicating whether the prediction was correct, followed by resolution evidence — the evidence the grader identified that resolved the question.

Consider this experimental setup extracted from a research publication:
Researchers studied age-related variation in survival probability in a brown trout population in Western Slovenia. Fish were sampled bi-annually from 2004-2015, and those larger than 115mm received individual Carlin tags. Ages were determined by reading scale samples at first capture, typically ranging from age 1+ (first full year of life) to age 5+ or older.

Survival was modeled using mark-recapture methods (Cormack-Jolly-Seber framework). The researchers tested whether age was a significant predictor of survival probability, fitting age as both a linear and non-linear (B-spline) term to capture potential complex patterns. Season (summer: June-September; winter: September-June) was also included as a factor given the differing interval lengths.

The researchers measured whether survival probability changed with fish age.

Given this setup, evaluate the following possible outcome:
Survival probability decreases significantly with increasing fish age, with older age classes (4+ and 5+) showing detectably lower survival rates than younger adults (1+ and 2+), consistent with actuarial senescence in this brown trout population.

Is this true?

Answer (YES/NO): NO